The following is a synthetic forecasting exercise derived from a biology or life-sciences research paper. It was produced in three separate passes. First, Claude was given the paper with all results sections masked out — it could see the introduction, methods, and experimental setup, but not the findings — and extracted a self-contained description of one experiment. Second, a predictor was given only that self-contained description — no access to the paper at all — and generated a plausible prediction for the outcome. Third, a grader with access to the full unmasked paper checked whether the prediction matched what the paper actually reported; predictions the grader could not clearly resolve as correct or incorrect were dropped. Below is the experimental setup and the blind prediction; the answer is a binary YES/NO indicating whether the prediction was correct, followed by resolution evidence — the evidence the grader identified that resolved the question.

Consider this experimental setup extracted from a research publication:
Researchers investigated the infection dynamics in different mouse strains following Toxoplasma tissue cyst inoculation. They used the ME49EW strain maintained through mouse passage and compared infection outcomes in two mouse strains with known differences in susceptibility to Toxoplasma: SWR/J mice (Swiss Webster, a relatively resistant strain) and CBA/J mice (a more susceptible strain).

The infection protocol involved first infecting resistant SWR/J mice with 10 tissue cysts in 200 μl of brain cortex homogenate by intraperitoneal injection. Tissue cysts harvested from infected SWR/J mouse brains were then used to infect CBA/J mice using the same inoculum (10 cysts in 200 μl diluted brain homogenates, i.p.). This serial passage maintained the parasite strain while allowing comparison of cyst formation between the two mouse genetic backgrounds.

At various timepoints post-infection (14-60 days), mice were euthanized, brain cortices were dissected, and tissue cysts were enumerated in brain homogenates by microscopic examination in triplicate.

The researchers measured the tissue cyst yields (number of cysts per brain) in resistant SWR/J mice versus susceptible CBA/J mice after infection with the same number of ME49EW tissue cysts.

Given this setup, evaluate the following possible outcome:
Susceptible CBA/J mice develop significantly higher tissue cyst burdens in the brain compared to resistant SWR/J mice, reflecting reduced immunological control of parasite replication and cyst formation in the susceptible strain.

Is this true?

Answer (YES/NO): YES